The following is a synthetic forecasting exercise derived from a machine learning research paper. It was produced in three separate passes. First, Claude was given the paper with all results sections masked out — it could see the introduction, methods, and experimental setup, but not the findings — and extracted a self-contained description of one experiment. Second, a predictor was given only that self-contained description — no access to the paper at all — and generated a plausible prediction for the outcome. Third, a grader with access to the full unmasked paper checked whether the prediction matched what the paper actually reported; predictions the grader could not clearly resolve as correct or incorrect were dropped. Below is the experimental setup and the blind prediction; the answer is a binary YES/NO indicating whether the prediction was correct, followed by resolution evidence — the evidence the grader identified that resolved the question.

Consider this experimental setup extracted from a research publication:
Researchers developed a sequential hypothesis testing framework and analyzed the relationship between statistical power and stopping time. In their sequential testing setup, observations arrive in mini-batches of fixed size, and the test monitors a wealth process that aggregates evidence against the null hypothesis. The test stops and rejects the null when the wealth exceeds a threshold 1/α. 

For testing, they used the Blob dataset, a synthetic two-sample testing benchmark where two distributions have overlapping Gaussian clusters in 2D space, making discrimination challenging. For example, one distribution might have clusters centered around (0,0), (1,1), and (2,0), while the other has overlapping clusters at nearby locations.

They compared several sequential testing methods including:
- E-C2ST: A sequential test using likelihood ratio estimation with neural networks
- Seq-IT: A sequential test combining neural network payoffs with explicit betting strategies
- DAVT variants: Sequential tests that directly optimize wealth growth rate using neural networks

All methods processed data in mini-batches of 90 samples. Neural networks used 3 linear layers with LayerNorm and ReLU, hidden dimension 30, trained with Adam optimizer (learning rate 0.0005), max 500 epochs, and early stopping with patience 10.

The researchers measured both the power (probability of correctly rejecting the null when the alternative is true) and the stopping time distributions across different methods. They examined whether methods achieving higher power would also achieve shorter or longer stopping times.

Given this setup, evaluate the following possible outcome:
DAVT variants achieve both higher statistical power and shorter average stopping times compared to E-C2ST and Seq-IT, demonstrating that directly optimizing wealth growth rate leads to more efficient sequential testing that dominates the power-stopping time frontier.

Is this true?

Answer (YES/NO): NO